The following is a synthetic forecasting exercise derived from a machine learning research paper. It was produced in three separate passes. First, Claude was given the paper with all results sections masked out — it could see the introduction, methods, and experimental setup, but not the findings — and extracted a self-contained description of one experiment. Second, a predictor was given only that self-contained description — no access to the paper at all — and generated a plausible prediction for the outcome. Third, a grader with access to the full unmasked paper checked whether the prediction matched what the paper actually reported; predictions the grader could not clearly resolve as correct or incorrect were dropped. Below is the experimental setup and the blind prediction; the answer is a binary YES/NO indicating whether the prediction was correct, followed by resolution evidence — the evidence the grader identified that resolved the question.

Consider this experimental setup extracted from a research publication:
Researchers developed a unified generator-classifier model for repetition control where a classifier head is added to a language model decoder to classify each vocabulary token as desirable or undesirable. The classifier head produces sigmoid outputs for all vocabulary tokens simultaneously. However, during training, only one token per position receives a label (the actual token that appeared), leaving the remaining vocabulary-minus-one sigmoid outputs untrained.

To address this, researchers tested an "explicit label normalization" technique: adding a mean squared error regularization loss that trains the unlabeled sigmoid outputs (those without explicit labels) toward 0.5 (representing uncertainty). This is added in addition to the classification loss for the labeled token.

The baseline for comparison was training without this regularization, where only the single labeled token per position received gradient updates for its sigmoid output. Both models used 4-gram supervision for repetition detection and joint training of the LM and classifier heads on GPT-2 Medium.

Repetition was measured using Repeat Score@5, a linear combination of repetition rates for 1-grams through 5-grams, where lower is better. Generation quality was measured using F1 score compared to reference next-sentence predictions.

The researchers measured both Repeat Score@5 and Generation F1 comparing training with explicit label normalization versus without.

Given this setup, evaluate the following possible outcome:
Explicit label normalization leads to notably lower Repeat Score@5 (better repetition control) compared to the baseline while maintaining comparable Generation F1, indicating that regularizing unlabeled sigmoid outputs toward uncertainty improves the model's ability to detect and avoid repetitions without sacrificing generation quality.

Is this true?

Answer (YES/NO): NO